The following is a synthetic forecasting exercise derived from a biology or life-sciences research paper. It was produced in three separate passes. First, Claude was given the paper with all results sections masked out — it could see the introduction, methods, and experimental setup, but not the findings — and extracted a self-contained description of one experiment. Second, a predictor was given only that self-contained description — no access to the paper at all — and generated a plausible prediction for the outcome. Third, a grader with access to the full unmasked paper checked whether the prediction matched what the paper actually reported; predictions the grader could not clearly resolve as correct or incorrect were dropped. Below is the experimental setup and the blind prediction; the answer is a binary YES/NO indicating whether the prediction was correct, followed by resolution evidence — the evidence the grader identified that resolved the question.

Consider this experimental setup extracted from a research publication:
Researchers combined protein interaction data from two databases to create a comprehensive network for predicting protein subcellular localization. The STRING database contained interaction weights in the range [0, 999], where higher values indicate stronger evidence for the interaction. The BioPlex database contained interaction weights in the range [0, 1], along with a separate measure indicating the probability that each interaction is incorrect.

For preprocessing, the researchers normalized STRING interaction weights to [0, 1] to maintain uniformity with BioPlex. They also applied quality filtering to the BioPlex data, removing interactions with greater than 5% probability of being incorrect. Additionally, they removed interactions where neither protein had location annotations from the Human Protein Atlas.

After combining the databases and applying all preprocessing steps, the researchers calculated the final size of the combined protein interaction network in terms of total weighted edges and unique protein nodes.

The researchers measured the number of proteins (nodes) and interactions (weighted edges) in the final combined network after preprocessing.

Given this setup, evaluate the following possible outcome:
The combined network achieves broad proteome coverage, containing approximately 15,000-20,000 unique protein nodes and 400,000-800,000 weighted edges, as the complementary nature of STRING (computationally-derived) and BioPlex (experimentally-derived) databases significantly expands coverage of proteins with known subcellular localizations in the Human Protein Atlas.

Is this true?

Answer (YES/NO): NO